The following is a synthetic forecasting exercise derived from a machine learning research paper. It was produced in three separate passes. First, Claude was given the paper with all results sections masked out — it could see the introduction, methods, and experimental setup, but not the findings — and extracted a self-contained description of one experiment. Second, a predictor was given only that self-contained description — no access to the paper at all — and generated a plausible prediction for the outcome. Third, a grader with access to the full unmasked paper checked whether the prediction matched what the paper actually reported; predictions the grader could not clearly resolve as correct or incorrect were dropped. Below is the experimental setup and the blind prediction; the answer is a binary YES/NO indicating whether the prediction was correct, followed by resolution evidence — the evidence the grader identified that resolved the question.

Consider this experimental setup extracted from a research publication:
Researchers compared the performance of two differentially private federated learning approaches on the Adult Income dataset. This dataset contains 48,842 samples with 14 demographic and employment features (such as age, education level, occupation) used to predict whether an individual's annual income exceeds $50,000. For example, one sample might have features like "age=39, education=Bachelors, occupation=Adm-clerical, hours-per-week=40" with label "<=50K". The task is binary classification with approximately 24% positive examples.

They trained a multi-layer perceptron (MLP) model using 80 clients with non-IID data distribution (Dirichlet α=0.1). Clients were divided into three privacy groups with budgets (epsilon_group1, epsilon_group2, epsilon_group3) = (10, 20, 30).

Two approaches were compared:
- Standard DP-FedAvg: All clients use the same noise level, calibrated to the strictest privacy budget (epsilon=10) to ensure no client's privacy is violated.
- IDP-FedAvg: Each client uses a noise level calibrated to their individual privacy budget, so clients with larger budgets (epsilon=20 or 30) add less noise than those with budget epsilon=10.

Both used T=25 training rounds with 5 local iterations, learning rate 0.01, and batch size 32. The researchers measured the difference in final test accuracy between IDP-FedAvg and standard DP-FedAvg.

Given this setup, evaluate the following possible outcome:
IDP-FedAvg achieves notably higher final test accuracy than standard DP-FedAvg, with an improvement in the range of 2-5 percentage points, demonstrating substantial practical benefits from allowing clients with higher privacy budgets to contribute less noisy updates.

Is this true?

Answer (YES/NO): NO